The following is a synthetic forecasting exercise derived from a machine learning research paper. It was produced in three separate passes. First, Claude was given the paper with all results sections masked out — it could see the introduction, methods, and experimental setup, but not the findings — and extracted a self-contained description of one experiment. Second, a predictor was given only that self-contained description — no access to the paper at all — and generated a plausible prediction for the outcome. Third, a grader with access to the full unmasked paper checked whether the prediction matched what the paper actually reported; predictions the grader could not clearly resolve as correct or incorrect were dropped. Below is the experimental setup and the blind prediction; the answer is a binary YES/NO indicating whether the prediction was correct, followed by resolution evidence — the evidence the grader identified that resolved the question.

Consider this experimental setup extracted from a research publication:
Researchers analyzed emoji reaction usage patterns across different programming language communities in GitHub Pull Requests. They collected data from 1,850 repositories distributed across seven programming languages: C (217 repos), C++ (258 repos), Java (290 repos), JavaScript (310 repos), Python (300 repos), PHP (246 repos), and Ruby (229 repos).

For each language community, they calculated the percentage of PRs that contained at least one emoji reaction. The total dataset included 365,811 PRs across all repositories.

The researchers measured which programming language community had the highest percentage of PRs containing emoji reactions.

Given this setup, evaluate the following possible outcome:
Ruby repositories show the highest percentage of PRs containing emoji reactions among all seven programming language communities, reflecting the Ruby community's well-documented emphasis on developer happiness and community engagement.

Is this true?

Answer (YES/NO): NO